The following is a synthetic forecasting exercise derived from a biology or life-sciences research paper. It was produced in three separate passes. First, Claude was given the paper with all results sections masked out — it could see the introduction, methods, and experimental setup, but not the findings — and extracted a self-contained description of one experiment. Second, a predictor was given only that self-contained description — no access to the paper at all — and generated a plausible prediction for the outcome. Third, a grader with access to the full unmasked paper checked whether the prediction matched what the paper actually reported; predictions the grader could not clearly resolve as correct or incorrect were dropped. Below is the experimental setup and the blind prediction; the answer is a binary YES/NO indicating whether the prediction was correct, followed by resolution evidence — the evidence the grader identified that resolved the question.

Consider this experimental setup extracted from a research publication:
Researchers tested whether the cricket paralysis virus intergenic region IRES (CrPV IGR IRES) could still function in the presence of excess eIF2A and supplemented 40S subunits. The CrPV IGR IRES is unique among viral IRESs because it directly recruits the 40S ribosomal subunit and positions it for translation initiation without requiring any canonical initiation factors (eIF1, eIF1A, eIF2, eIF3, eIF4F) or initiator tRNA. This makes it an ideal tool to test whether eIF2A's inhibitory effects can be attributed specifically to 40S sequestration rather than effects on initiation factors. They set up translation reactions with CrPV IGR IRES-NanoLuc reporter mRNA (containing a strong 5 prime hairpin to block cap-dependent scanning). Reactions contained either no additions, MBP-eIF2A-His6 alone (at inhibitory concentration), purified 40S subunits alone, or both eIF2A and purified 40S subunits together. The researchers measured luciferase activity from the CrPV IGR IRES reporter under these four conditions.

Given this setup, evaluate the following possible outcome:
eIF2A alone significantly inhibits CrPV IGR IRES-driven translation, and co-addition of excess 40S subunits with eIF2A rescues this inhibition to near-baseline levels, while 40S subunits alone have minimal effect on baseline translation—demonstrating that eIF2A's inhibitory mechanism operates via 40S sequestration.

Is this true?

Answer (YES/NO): YES